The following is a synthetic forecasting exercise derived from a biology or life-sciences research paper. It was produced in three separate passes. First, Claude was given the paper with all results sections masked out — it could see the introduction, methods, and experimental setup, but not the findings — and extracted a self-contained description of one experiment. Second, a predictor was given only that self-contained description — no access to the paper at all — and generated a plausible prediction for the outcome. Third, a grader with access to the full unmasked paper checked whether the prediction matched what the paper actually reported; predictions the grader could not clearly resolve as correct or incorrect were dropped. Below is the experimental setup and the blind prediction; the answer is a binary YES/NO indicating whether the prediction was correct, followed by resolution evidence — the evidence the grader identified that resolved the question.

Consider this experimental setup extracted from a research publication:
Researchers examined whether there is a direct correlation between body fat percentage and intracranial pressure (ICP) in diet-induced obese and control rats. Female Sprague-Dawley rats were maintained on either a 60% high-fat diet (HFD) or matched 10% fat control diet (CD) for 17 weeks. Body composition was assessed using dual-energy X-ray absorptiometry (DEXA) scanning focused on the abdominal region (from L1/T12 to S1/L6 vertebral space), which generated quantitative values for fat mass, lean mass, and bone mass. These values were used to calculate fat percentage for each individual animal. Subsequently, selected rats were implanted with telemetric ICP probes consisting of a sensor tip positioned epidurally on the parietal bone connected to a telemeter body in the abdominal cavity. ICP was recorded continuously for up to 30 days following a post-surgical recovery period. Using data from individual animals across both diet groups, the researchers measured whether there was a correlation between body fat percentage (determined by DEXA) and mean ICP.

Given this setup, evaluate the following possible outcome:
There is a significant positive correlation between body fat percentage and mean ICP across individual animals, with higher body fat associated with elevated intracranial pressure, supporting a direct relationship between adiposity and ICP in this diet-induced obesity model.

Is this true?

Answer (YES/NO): YES